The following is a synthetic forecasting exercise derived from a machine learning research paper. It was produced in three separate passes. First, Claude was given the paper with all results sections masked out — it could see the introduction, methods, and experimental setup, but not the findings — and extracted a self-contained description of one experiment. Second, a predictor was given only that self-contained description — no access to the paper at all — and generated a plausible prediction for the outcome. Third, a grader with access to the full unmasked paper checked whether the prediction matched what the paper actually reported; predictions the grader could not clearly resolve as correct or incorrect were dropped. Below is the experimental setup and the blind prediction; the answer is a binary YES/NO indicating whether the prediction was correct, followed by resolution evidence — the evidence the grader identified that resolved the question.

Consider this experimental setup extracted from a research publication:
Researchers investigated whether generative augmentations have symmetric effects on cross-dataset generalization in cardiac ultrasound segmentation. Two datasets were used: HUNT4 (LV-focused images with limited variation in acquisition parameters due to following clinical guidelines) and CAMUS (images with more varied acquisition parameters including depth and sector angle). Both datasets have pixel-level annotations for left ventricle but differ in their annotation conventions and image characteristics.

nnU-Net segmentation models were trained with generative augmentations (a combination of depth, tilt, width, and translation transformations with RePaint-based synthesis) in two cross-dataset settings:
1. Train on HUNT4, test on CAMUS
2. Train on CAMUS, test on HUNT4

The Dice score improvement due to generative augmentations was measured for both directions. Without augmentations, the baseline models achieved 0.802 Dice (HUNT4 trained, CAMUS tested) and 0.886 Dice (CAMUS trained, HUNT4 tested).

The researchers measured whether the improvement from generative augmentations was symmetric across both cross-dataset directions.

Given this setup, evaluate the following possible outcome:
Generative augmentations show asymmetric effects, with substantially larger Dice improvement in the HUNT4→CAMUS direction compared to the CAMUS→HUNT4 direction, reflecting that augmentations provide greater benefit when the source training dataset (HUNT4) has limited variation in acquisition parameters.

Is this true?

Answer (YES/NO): YES